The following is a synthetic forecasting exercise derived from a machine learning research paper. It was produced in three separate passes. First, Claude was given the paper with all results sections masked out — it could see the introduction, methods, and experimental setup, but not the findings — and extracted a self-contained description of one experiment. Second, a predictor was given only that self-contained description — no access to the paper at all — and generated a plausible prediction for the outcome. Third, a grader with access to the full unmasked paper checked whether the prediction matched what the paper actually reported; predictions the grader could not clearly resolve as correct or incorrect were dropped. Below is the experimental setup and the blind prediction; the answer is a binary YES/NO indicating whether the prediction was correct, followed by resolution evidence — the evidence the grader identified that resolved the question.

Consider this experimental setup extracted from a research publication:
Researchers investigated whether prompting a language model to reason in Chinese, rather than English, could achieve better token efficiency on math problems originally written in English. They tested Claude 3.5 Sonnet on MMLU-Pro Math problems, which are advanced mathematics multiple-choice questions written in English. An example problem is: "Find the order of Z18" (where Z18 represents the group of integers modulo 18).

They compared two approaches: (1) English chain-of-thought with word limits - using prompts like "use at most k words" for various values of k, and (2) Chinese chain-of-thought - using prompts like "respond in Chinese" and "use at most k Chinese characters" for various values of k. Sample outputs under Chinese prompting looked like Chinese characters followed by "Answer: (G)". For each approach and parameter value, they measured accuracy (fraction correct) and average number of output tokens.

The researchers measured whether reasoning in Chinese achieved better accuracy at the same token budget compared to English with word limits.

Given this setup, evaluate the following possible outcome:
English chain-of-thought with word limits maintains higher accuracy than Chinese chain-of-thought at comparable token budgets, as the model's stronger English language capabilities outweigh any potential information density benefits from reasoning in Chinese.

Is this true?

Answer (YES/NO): NO